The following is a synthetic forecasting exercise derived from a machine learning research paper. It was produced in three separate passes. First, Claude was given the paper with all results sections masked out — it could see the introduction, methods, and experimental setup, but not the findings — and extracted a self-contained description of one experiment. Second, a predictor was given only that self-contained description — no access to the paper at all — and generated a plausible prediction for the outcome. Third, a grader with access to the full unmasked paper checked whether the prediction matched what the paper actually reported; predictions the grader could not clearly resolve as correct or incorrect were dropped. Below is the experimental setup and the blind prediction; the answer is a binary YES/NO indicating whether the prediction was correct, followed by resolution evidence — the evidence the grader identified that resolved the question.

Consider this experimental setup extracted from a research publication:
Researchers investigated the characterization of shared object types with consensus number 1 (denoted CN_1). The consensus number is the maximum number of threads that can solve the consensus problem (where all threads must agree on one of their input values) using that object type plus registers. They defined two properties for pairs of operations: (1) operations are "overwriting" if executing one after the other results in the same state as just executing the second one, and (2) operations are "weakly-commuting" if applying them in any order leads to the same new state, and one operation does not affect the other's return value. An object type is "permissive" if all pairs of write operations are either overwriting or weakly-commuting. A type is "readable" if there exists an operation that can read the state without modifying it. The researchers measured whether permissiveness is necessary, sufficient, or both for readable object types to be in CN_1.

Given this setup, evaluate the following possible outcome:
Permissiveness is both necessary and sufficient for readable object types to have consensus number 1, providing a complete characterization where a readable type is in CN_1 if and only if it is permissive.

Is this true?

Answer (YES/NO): YES